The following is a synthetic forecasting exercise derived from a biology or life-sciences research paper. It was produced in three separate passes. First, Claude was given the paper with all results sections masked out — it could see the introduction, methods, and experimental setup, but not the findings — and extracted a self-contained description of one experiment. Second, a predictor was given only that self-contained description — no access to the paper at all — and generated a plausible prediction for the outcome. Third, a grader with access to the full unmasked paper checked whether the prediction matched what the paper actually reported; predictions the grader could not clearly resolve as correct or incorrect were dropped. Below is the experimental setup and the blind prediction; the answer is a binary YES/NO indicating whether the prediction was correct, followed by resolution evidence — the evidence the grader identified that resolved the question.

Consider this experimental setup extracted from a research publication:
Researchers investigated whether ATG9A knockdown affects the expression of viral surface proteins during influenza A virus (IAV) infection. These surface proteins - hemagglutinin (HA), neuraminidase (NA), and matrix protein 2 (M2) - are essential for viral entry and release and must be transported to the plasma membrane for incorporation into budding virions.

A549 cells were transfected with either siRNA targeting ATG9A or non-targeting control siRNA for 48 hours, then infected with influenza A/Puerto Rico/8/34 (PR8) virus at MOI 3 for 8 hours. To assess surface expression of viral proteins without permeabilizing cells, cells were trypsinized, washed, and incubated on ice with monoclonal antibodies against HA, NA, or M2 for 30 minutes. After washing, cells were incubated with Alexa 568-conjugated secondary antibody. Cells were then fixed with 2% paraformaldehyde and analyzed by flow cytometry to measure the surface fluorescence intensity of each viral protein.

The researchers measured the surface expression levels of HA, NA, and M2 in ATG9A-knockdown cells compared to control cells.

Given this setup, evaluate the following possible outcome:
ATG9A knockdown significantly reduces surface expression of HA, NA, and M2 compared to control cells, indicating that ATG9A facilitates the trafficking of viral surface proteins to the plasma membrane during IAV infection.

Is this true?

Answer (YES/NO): NO